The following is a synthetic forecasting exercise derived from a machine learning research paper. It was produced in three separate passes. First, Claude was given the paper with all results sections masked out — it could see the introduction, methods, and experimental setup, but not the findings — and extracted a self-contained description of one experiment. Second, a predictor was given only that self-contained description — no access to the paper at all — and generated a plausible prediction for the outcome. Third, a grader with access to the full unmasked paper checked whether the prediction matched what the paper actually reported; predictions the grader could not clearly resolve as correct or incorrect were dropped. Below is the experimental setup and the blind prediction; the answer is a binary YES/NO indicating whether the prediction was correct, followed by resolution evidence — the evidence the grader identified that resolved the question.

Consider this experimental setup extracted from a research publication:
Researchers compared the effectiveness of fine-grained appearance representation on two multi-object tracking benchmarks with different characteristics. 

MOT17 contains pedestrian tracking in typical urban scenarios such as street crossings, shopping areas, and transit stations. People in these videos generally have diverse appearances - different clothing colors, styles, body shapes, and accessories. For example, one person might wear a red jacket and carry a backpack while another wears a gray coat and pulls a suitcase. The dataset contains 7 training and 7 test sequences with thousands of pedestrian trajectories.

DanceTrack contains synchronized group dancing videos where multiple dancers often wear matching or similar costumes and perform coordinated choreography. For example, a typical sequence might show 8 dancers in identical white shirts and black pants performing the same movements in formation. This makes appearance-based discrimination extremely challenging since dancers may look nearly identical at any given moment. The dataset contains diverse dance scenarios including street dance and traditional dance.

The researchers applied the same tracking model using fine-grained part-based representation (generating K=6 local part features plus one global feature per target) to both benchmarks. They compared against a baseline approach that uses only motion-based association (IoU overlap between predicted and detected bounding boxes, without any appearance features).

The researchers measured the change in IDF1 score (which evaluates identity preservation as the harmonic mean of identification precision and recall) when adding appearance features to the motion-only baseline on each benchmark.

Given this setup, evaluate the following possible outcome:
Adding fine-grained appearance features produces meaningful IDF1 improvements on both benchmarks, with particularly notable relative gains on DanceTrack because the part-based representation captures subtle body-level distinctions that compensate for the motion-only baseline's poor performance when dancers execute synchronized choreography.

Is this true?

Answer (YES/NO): YES